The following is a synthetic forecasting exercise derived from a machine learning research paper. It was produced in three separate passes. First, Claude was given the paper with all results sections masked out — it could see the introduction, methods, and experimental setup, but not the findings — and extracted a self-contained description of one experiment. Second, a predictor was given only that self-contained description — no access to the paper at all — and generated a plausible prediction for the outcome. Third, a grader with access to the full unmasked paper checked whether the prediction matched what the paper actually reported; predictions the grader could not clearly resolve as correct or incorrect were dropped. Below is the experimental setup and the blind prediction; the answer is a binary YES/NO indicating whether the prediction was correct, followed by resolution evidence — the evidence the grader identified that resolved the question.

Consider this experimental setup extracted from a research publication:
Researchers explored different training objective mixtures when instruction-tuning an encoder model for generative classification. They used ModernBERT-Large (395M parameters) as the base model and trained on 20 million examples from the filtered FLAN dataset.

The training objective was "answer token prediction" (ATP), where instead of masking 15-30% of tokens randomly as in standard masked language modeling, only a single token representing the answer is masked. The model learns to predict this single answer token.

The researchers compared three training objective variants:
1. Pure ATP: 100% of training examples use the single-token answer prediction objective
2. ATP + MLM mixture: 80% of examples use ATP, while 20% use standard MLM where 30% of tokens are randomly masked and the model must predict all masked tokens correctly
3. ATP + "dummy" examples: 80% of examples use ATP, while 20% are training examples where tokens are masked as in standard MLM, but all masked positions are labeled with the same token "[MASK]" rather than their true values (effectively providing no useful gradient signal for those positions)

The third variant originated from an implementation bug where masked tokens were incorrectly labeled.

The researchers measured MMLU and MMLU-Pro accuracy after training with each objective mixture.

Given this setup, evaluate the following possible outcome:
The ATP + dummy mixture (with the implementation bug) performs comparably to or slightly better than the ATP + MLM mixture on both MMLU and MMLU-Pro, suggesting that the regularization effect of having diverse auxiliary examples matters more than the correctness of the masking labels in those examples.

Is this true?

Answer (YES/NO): YES